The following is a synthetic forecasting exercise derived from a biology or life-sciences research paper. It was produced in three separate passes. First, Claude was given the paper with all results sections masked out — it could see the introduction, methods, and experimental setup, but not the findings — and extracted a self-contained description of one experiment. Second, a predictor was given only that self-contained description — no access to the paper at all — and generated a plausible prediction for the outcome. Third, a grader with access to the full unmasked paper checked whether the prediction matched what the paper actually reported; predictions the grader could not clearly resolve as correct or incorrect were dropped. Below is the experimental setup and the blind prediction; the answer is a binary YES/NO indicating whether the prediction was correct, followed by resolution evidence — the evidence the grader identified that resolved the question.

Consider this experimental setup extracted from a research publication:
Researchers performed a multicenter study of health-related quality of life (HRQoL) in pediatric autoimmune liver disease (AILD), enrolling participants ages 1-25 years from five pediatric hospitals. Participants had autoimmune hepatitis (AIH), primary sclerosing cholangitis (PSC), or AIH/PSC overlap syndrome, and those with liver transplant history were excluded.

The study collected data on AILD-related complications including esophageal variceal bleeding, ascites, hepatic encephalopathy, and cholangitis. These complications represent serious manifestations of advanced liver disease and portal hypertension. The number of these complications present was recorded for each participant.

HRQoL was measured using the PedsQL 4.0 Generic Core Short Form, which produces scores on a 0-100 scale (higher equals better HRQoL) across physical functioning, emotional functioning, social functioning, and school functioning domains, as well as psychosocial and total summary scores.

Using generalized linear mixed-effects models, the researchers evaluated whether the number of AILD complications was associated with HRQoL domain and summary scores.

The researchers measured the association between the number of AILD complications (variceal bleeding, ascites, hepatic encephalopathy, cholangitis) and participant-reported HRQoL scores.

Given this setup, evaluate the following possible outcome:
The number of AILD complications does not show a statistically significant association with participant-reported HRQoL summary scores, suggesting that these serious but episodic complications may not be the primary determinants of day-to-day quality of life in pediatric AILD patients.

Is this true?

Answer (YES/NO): NO